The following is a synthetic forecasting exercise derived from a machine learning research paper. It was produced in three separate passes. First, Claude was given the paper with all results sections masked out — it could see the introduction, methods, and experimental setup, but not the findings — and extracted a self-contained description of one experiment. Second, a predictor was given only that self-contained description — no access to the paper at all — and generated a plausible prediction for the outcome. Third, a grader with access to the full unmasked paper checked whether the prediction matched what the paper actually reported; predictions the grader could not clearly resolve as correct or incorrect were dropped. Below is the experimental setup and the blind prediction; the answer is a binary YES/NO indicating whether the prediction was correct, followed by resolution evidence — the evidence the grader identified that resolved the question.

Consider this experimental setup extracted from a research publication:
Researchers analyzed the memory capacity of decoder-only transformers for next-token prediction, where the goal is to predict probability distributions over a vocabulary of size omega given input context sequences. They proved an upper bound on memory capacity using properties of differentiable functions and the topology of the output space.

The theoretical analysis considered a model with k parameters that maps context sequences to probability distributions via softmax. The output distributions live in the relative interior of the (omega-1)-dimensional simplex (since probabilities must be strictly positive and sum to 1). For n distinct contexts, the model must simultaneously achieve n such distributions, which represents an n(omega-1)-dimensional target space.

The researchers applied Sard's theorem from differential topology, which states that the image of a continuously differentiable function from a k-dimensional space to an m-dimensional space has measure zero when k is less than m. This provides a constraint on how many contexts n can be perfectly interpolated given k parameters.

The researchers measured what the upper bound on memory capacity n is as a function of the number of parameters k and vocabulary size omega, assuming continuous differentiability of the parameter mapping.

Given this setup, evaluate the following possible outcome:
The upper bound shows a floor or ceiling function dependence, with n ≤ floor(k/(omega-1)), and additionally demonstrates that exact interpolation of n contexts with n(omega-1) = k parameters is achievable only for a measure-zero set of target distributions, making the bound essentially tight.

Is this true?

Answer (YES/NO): NO